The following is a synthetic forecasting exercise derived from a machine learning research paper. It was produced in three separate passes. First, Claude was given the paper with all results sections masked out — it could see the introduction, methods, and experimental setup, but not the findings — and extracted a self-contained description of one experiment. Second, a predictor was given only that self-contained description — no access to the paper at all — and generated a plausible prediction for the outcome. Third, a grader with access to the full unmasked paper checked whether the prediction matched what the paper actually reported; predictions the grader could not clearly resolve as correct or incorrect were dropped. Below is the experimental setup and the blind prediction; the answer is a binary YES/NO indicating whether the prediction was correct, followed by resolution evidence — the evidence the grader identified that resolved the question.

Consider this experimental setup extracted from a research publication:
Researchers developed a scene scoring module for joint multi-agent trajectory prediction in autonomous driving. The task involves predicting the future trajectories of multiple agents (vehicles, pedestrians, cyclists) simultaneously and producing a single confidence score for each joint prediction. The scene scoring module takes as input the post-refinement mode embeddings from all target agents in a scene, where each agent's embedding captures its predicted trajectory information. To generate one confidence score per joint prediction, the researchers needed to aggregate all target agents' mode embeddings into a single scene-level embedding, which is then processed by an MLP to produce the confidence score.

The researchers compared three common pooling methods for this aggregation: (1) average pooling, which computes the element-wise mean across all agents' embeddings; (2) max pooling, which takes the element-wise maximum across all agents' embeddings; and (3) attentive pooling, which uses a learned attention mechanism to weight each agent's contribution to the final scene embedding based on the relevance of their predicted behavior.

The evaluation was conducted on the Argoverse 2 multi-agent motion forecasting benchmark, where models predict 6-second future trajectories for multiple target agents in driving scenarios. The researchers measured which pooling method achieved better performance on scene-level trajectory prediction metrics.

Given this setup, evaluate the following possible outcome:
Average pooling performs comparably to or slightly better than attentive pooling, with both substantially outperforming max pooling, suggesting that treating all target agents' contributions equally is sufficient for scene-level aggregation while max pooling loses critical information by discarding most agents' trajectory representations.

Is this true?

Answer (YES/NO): NO